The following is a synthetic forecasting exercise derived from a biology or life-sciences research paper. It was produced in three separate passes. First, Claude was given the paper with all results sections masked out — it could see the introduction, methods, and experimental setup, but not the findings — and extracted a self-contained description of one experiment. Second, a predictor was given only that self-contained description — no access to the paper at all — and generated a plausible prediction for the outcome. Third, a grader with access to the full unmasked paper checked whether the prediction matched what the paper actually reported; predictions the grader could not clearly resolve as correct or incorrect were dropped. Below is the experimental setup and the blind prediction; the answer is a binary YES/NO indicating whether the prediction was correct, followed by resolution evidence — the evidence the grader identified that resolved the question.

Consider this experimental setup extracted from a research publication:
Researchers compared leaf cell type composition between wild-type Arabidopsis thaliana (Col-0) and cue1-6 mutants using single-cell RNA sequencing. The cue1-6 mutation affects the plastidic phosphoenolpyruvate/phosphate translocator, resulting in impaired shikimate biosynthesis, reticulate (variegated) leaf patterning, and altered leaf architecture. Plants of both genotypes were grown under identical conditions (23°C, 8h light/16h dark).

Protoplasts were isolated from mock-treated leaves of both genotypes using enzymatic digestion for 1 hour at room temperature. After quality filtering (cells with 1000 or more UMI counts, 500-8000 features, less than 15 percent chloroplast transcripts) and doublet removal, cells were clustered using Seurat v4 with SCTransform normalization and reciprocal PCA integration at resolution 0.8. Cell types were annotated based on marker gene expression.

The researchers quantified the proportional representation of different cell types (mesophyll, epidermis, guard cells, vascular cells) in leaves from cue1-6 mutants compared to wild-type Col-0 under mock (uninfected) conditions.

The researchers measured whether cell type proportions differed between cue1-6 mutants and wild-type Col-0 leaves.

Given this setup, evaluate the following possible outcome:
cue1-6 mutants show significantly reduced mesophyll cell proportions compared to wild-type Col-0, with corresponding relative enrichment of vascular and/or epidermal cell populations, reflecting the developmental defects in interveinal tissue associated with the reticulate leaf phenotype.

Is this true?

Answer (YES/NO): NO